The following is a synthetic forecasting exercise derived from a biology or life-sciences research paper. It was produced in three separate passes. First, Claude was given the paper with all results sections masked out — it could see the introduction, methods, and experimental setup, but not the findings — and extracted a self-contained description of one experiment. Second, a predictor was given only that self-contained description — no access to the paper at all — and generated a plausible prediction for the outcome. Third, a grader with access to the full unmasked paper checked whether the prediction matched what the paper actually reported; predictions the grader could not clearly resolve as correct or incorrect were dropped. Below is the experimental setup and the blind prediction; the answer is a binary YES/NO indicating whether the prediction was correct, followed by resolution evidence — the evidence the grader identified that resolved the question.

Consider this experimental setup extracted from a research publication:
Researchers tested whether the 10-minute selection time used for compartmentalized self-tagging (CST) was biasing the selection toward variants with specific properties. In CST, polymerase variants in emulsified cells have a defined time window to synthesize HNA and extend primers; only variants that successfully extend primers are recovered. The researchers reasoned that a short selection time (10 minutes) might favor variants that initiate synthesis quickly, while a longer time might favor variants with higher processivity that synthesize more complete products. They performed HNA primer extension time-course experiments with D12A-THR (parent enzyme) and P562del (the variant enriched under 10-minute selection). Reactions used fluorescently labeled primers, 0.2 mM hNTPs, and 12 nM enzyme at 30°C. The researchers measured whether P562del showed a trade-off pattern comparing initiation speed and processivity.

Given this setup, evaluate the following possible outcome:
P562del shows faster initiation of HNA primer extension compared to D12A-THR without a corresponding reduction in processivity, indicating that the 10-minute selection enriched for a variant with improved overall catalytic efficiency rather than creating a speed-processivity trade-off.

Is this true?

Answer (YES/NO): NO